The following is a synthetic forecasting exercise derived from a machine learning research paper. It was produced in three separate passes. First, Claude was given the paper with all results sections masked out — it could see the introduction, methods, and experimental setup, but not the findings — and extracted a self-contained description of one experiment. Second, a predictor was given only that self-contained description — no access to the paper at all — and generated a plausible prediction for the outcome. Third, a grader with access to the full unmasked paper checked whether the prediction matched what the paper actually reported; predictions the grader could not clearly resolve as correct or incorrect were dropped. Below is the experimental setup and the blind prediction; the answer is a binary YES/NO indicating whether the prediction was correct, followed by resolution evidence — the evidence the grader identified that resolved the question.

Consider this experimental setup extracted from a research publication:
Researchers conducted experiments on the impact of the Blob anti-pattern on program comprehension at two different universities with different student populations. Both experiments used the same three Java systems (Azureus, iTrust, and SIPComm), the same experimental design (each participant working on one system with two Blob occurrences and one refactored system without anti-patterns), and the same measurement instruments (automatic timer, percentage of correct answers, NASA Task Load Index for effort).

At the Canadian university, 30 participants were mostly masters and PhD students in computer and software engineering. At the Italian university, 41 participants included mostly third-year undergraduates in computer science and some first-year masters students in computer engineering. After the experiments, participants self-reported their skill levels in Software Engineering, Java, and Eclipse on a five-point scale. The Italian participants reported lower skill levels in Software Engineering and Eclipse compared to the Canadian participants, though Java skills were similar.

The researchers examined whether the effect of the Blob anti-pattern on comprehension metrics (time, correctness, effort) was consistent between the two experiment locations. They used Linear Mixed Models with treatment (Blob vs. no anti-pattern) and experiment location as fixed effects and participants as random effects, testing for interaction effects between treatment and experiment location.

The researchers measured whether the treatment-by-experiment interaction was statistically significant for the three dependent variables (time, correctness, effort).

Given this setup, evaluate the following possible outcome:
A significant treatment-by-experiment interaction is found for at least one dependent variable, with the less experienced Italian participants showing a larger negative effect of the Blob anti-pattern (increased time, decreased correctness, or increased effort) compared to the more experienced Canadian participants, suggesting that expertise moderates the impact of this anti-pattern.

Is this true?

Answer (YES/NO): NO